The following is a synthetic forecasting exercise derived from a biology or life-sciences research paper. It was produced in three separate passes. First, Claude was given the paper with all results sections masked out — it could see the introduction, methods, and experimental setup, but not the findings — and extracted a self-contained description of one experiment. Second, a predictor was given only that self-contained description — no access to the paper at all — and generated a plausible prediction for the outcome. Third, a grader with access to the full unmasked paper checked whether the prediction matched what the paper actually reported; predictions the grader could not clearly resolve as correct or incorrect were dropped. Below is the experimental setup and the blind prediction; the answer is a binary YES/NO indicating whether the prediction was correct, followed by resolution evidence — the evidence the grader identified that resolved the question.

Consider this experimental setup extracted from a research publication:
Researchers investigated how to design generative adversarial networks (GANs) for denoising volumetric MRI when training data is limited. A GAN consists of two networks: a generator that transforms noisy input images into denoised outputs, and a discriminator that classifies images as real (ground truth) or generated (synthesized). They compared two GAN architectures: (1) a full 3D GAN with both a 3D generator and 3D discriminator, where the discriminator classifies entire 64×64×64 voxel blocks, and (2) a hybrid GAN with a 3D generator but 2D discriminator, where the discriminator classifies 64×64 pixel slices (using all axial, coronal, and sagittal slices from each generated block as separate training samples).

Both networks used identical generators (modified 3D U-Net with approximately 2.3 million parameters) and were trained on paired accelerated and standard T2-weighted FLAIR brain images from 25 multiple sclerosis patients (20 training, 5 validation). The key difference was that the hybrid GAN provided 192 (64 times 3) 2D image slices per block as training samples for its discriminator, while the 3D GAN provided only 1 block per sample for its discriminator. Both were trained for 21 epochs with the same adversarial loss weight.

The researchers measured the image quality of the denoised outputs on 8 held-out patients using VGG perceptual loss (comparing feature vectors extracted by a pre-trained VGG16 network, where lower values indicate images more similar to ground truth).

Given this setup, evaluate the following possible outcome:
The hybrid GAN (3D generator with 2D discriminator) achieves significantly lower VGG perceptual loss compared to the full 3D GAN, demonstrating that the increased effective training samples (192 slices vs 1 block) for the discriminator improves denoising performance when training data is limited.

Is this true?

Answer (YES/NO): YES